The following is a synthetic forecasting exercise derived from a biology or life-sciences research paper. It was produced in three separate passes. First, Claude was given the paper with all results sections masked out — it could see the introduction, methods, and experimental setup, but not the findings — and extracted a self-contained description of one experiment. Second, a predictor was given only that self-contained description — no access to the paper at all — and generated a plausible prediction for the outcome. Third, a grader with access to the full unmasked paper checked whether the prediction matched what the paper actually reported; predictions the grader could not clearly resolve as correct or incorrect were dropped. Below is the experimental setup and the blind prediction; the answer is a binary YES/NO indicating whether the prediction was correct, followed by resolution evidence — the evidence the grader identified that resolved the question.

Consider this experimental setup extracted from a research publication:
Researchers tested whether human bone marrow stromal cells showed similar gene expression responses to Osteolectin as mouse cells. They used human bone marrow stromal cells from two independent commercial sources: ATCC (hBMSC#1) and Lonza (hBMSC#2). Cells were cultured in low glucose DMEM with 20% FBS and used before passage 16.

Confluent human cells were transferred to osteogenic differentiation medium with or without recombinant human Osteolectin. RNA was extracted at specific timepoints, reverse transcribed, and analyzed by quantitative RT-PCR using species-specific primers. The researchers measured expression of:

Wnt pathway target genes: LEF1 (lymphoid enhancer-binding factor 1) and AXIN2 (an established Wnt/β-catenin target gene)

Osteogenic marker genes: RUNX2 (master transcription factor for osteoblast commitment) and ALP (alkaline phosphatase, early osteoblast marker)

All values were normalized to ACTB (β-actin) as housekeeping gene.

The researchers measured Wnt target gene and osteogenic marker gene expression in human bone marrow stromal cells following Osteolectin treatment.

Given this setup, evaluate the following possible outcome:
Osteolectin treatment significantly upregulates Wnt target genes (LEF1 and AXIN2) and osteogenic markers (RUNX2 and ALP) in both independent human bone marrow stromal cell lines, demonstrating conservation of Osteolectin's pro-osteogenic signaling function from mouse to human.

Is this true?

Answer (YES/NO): YES